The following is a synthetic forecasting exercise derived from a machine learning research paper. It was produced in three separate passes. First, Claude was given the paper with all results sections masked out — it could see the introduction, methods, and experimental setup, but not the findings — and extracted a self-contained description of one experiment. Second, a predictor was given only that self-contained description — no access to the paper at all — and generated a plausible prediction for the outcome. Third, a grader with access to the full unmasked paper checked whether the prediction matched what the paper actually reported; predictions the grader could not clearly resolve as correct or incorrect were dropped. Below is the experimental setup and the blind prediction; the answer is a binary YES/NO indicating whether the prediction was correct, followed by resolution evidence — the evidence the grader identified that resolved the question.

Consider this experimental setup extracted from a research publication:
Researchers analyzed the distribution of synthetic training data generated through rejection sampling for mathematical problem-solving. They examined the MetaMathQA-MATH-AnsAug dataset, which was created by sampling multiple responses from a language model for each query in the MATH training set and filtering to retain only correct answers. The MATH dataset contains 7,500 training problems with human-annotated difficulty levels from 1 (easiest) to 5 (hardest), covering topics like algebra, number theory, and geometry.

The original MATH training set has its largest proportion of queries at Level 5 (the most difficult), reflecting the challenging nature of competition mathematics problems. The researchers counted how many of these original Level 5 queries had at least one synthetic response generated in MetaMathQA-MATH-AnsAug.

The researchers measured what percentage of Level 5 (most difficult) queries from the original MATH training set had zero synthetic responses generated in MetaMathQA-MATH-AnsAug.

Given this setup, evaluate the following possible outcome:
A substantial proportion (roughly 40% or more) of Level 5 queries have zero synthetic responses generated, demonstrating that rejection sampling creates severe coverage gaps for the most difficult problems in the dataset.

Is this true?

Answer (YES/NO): YES